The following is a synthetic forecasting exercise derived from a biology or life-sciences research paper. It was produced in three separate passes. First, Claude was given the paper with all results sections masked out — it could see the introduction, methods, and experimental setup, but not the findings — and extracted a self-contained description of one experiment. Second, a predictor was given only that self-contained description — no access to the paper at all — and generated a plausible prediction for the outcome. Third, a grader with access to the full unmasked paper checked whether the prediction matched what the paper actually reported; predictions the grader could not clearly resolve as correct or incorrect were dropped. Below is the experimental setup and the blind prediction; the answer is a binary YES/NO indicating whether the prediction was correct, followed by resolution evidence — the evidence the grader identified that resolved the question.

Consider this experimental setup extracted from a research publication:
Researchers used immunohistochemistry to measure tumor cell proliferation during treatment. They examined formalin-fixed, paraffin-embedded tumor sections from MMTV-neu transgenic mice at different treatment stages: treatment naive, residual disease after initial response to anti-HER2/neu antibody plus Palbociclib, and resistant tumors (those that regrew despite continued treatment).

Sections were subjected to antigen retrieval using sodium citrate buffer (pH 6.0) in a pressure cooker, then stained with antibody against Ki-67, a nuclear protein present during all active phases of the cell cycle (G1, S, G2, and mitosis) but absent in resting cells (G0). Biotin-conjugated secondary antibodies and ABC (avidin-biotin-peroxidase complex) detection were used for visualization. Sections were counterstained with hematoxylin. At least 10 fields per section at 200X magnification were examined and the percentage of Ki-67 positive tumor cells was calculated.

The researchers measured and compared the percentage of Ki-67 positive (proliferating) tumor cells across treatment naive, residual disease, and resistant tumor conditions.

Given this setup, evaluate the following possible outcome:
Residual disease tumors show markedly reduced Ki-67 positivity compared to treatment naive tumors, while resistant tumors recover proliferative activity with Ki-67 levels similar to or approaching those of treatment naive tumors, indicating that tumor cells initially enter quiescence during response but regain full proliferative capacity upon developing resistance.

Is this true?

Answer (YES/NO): NO